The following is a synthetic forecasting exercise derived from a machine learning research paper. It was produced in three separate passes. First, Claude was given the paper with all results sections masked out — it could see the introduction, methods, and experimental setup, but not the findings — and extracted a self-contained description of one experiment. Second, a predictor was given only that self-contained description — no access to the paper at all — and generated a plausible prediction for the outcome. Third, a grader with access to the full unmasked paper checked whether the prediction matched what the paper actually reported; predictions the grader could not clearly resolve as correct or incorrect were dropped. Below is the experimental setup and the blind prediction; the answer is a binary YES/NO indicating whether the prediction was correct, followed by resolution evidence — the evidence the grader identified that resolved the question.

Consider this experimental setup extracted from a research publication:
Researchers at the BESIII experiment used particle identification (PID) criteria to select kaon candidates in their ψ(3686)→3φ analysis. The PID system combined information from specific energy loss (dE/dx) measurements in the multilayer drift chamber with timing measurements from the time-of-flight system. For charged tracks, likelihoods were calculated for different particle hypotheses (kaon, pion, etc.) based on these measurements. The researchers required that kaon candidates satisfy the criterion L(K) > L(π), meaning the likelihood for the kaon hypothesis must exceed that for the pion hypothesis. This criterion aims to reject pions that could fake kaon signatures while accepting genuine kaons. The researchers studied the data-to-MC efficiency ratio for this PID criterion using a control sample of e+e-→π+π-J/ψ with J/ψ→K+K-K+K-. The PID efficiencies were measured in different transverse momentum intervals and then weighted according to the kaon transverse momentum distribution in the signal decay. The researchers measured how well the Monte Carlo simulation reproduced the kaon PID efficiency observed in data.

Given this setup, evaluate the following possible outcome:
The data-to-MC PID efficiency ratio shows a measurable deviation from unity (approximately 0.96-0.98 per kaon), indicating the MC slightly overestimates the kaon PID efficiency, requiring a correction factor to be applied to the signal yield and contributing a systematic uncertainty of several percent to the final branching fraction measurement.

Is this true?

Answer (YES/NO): NO